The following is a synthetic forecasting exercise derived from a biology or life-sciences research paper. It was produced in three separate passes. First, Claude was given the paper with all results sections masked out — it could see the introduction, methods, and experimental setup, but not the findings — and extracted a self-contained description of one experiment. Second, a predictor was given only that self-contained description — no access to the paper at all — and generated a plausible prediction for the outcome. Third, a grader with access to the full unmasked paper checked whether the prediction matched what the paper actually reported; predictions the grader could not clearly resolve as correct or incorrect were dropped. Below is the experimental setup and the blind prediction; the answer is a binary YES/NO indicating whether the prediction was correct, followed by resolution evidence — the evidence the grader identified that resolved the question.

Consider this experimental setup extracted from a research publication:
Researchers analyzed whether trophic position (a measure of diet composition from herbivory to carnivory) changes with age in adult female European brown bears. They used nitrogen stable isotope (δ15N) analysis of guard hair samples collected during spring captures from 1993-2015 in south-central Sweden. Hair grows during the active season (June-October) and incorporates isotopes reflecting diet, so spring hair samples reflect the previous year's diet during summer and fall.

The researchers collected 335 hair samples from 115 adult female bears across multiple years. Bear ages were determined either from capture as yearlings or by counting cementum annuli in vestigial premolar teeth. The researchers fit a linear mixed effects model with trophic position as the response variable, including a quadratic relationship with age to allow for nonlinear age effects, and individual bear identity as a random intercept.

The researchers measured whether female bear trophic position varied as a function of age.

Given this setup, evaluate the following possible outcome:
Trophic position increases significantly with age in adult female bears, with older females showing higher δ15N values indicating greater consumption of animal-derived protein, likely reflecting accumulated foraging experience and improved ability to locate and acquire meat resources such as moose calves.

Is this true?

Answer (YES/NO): NO